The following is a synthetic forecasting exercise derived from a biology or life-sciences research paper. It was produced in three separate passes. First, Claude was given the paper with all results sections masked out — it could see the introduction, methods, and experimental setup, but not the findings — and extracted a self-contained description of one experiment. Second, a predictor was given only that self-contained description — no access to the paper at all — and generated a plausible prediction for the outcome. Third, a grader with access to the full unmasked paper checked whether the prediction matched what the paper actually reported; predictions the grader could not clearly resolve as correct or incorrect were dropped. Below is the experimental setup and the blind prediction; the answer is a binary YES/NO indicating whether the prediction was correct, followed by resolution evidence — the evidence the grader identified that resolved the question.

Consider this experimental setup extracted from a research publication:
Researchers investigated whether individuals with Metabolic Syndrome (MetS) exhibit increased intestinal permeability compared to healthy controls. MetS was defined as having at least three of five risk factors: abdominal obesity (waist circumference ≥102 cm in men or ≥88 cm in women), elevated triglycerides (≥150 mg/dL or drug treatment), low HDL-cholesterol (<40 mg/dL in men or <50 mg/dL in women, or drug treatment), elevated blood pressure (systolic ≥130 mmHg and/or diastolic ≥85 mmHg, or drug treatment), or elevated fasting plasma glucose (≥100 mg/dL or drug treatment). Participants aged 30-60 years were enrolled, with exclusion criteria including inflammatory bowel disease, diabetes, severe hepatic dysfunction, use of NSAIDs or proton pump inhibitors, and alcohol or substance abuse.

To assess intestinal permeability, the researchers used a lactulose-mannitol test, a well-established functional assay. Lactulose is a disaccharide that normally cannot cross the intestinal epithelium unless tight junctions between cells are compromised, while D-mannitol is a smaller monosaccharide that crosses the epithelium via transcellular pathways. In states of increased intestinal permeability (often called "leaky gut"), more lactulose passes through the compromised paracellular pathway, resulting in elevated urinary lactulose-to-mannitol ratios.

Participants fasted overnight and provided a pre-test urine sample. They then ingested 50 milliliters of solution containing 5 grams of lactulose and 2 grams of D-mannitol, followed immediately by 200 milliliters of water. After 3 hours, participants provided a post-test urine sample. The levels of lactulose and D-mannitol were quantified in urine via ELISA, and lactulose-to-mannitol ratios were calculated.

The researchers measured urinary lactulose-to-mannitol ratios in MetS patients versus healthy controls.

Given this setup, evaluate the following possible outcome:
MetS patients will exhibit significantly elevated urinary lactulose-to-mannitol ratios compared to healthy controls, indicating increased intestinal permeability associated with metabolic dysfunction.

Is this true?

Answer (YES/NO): NO